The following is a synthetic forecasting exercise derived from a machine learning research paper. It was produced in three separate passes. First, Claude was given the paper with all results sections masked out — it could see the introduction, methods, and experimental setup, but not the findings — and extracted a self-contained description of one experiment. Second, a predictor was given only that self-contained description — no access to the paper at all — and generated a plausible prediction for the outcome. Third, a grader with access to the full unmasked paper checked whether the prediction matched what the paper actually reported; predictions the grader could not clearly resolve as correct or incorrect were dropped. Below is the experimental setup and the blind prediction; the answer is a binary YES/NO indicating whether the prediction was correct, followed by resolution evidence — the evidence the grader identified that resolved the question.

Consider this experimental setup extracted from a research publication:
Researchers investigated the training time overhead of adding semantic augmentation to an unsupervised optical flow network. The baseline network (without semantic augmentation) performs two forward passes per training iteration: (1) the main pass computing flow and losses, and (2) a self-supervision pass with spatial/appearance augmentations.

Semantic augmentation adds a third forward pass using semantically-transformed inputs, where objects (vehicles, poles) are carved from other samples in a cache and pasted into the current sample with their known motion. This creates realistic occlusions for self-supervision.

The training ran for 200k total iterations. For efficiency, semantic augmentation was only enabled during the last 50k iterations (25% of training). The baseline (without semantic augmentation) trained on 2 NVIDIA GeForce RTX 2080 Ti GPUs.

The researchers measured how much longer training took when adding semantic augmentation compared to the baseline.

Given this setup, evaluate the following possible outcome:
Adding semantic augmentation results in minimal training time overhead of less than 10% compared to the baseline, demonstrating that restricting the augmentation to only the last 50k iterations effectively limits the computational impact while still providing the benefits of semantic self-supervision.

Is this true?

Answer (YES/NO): NO